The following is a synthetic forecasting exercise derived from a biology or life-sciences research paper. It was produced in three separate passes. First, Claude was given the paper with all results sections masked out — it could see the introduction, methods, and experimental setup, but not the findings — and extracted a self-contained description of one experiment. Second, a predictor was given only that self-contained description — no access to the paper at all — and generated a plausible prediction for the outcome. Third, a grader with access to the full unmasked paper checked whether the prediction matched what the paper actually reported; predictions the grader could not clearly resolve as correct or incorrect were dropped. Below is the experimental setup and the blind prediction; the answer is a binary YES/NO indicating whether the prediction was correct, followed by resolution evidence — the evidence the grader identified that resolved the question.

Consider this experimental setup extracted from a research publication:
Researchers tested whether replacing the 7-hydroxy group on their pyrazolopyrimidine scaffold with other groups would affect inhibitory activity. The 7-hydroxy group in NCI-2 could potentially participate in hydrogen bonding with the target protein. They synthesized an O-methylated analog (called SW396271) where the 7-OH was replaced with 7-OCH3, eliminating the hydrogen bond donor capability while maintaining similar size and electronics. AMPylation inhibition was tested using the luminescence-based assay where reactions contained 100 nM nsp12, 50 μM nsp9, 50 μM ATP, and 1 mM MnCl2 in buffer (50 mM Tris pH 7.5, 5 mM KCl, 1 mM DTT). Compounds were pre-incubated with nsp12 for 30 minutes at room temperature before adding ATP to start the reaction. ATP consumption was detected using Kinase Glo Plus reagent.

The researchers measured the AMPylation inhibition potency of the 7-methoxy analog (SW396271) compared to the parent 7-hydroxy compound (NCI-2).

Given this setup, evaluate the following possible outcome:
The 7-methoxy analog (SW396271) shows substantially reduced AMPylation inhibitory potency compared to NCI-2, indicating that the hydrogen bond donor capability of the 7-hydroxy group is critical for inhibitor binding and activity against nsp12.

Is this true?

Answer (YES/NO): YES